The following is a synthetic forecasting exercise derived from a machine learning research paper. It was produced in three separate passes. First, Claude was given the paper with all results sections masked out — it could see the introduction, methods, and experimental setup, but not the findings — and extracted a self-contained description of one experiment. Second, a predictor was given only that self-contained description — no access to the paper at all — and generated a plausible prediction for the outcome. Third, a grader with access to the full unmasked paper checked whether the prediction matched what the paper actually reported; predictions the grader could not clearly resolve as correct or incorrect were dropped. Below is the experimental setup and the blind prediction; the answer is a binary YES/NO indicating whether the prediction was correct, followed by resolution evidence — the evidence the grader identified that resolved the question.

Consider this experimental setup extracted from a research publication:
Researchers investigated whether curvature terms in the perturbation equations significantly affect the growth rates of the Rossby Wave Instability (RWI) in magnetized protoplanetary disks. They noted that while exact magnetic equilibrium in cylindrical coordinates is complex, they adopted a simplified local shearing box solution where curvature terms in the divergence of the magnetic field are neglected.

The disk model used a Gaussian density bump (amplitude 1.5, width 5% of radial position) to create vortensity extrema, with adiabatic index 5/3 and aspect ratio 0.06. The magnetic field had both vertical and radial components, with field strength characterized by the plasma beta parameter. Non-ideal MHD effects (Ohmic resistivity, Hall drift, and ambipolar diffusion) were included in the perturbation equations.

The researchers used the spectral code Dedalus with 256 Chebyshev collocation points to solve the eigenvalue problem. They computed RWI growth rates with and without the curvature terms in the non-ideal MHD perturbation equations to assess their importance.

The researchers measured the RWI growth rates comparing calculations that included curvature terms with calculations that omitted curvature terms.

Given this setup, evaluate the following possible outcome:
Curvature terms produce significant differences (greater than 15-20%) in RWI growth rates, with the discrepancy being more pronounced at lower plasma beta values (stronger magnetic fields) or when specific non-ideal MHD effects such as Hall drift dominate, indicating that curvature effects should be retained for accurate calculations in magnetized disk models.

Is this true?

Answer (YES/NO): NO